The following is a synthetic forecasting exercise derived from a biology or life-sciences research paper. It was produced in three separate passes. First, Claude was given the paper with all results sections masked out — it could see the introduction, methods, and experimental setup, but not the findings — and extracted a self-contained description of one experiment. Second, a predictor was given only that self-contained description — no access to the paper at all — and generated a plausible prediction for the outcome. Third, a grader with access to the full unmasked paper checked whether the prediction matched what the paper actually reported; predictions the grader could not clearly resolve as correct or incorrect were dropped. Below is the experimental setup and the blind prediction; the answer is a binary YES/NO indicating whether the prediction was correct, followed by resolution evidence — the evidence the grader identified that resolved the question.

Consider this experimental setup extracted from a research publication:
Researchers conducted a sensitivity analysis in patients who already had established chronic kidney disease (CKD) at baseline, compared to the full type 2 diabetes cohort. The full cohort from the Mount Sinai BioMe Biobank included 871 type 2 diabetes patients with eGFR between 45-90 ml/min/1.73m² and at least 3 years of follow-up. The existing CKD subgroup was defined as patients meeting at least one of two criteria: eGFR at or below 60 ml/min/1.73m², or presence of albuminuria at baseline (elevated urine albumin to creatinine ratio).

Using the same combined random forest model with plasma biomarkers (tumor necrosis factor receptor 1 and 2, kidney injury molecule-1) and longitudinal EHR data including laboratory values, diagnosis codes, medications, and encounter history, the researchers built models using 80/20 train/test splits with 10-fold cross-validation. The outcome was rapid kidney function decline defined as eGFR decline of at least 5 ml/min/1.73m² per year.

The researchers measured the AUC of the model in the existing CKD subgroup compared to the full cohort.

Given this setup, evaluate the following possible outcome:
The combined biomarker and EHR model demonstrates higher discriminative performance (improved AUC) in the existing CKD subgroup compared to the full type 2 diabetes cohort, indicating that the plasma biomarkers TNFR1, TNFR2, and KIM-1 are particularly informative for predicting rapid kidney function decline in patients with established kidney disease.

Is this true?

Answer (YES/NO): NO